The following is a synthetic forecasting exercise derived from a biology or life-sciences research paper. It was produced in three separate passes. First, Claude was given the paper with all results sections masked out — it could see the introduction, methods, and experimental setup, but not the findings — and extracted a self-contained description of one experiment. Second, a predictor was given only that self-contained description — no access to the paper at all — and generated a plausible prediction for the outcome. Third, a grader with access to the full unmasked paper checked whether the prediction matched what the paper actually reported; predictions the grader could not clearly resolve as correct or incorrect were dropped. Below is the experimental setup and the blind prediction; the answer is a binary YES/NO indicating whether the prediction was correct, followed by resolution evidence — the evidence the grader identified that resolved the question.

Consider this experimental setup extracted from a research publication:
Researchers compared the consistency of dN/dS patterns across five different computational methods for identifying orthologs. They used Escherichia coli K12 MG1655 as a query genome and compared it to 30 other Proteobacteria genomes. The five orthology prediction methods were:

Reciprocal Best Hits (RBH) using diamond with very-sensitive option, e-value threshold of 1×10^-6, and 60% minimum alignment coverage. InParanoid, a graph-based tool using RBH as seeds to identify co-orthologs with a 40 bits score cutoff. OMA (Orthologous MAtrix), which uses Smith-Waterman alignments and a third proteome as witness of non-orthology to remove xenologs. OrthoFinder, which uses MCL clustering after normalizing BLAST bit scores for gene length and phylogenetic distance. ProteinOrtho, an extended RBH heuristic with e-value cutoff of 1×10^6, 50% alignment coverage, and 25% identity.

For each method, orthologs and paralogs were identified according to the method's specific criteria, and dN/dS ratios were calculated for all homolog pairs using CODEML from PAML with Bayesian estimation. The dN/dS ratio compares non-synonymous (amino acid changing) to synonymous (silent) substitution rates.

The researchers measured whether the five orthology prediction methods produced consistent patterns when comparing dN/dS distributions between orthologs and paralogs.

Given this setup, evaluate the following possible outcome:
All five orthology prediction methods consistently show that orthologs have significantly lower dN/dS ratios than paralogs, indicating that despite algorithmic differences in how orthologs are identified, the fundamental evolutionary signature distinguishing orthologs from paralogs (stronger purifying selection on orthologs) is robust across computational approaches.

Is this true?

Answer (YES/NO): YES